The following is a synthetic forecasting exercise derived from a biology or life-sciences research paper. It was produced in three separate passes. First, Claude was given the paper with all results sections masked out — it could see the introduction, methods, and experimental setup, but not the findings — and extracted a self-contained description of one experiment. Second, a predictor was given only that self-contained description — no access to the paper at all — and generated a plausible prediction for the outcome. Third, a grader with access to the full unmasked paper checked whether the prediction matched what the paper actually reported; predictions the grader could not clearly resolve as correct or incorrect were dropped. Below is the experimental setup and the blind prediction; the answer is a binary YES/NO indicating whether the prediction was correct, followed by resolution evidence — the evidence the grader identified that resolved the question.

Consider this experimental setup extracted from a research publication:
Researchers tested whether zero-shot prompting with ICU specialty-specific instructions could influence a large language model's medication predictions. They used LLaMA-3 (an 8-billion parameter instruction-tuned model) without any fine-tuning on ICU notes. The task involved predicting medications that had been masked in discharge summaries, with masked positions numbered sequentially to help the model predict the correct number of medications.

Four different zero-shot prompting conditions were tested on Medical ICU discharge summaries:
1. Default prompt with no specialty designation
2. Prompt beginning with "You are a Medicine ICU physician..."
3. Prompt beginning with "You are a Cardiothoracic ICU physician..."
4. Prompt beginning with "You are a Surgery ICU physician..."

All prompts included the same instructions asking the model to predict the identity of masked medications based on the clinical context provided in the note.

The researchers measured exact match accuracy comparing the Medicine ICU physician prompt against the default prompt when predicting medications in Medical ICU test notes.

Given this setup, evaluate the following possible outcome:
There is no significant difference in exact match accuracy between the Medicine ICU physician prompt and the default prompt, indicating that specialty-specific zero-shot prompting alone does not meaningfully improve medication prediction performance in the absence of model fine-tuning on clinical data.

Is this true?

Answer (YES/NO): YES